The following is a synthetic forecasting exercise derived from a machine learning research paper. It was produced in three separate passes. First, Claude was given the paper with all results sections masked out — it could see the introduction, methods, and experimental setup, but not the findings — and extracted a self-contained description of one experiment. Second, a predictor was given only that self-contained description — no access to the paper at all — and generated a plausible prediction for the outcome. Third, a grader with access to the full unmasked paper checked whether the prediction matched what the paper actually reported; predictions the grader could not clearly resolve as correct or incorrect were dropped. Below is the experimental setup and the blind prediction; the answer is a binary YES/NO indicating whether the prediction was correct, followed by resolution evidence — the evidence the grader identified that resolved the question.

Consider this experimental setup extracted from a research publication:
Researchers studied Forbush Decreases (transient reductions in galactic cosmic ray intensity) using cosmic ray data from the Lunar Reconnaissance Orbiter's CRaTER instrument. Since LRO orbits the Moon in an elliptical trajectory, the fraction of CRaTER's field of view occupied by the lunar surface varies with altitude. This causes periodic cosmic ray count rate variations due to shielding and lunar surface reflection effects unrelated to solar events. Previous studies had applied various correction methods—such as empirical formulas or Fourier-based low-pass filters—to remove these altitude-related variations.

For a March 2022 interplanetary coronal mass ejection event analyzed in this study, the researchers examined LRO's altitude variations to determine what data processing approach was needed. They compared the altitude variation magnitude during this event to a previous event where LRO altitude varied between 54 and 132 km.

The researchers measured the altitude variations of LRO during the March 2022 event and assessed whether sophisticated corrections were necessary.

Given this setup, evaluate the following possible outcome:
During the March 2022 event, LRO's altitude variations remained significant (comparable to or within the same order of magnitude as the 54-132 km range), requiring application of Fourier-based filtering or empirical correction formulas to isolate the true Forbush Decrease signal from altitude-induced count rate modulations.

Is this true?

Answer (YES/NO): NO